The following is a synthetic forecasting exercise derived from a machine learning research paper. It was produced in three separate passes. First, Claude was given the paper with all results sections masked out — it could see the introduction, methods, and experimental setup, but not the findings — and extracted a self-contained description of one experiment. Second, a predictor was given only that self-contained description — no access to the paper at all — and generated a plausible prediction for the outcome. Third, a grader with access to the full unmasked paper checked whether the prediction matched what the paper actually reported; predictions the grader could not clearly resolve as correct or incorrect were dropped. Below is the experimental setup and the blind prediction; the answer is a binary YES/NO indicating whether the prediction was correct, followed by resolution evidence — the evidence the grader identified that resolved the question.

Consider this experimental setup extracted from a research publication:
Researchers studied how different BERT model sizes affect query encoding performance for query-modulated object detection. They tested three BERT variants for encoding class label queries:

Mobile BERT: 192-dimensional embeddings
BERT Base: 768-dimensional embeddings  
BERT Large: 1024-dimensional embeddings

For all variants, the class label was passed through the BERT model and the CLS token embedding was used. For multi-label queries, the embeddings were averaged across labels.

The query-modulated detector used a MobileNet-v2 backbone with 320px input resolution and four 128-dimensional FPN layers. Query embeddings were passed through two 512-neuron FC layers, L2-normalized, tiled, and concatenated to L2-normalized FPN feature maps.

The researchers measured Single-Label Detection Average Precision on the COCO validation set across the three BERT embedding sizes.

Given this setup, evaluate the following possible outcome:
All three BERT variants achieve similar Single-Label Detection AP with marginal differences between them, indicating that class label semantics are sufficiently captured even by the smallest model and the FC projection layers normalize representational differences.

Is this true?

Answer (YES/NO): YES